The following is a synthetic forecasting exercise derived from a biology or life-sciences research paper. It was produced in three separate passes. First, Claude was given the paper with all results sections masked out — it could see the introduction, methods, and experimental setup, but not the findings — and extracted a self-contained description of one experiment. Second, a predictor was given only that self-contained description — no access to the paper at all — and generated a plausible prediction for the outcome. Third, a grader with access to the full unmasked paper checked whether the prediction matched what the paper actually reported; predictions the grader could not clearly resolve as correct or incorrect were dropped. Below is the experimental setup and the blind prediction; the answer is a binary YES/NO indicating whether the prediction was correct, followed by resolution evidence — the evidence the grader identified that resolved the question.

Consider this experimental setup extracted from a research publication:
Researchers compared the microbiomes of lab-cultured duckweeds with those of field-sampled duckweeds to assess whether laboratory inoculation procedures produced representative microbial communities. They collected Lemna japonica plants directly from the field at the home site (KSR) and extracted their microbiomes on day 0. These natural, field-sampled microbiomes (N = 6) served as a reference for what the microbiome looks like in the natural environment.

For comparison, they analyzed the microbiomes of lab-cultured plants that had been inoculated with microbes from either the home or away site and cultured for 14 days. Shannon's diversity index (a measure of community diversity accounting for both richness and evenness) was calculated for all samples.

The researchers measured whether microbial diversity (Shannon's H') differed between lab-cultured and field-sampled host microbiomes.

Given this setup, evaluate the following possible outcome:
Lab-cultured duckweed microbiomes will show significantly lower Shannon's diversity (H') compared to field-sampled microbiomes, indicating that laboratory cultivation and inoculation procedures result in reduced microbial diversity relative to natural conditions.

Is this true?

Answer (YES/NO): YES